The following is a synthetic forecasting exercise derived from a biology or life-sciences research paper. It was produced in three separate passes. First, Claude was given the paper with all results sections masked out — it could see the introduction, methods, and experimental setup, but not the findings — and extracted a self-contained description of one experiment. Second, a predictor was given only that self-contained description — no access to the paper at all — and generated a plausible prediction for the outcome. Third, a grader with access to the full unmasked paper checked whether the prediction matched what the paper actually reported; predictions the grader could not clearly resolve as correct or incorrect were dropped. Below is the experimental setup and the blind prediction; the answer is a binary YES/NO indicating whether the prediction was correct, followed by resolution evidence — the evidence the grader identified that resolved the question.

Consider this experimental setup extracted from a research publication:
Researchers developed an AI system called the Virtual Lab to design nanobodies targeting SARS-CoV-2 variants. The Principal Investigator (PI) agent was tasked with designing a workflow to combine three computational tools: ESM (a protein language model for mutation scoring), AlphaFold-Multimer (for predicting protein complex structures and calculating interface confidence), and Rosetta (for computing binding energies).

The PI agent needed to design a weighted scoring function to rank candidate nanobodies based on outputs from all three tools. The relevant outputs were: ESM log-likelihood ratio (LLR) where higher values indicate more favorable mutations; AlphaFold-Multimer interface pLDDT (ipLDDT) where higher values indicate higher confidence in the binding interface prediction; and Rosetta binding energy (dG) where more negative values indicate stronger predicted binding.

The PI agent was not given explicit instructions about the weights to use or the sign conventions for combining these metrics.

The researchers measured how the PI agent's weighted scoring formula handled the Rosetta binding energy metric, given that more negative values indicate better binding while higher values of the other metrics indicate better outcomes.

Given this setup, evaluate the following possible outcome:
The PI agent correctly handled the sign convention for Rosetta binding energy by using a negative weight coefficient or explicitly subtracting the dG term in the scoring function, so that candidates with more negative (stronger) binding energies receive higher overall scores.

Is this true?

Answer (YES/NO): YES